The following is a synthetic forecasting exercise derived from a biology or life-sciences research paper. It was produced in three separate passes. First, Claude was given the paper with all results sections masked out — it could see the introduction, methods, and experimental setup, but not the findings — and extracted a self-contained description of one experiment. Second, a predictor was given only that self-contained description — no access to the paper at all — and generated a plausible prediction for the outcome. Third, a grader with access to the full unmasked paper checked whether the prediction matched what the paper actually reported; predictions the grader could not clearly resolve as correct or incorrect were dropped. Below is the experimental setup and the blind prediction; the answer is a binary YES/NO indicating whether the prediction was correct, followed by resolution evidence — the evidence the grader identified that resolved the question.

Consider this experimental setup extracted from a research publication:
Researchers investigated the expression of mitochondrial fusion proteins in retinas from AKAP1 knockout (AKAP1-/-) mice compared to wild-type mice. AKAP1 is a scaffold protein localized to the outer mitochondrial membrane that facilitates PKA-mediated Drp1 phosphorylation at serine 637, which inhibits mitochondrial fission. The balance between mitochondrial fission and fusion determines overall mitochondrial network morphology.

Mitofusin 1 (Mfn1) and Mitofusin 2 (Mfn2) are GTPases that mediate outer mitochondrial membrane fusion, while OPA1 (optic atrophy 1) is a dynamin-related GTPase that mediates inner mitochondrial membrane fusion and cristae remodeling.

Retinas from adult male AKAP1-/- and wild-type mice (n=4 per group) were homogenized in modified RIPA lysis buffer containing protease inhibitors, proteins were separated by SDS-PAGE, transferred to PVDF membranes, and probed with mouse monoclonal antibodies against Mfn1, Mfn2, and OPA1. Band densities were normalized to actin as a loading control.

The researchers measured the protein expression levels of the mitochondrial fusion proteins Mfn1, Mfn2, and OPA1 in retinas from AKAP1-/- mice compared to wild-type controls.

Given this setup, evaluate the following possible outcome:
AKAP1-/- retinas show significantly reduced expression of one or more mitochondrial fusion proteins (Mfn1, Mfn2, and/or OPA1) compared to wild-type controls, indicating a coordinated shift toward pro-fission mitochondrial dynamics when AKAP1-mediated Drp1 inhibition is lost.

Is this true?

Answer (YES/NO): NO